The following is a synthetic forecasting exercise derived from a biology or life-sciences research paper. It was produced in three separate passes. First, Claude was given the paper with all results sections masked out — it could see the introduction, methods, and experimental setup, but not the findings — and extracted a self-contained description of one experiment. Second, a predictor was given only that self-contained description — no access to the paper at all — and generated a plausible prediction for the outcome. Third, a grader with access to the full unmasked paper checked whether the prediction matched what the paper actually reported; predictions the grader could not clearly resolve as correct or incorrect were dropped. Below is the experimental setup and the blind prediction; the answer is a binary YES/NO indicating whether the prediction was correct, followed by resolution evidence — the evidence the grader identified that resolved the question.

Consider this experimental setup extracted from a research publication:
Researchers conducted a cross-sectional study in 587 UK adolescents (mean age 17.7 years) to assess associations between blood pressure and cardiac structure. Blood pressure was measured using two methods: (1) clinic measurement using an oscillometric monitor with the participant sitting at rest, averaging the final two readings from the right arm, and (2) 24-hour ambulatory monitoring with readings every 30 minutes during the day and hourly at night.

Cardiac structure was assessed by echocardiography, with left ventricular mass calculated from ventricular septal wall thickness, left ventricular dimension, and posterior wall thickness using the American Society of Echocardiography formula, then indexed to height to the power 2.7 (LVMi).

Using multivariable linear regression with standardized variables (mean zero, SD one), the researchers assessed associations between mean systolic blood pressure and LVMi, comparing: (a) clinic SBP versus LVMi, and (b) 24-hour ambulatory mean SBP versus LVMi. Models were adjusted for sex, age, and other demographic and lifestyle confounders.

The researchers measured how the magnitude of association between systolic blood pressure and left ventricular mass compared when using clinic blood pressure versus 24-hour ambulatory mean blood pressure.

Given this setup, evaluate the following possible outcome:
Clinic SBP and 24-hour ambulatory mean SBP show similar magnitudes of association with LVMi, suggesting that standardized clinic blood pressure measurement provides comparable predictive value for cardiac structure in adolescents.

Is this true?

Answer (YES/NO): YES